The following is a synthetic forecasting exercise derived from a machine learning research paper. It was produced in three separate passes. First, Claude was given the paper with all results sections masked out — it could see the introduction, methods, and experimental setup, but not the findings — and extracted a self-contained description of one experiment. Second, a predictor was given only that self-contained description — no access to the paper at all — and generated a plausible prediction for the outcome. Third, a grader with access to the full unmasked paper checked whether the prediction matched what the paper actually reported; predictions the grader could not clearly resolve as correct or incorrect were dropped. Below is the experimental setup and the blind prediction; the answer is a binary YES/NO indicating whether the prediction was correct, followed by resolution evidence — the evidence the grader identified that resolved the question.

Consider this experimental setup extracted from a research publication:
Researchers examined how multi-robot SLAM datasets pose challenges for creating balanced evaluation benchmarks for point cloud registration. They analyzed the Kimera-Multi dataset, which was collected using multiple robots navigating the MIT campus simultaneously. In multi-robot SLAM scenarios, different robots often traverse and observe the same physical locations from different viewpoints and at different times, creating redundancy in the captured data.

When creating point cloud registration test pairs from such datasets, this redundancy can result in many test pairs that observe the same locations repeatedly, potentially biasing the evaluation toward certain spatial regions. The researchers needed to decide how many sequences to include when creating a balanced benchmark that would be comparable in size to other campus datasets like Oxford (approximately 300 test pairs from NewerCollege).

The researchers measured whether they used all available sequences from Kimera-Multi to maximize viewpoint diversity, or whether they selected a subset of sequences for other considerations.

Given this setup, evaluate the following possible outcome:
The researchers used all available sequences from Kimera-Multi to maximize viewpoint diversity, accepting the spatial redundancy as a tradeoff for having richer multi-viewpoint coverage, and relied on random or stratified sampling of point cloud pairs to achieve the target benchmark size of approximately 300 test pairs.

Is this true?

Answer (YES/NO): NO